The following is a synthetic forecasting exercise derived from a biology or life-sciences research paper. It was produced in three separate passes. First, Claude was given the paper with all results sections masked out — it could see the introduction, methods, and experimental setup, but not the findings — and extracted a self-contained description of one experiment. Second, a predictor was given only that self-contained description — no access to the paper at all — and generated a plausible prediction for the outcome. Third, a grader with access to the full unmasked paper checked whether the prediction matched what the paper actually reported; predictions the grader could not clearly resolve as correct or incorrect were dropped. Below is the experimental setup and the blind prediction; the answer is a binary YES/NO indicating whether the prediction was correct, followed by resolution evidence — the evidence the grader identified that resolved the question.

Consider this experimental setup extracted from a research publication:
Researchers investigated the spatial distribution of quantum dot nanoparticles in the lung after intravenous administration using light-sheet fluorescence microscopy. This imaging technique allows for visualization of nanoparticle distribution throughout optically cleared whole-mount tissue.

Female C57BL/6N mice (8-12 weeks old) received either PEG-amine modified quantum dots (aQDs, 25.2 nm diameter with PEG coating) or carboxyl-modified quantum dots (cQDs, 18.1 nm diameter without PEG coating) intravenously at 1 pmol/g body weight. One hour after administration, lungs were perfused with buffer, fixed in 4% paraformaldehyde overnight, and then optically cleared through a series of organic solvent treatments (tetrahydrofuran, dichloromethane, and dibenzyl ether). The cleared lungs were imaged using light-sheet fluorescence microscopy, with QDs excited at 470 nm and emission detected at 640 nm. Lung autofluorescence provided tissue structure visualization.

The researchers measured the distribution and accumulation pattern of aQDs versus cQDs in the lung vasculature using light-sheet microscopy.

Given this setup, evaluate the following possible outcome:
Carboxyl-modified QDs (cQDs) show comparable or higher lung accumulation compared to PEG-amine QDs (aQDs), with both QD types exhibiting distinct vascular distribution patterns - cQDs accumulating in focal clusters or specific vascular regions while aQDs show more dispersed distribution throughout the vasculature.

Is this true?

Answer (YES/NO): NO